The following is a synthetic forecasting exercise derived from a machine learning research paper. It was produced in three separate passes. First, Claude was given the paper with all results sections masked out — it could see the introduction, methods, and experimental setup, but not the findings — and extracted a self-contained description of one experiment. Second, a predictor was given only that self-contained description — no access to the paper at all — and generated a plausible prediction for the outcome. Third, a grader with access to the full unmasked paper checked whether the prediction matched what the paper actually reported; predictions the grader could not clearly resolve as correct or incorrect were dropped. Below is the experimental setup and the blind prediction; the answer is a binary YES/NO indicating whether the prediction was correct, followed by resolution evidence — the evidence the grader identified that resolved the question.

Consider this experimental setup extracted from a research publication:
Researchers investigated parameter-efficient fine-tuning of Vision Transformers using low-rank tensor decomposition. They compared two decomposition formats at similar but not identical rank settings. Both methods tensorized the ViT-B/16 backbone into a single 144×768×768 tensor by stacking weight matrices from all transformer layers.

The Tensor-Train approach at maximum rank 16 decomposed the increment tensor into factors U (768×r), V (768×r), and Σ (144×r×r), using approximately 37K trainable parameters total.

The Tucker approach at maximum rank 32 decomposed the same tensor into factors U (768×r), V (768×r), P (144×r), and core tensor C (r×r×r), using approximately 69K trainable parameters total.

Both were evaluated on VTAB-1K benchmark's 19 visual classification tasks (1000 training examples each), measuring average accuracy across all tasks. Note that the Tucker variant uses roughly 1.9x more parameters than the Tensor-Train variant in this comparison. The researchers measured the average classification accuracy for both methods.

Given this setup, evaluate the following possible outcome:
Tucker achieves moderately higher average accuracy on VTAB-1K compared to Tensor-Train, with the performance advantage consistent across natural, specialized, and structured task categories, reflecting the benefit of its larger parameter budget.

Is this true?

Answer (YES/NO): NO